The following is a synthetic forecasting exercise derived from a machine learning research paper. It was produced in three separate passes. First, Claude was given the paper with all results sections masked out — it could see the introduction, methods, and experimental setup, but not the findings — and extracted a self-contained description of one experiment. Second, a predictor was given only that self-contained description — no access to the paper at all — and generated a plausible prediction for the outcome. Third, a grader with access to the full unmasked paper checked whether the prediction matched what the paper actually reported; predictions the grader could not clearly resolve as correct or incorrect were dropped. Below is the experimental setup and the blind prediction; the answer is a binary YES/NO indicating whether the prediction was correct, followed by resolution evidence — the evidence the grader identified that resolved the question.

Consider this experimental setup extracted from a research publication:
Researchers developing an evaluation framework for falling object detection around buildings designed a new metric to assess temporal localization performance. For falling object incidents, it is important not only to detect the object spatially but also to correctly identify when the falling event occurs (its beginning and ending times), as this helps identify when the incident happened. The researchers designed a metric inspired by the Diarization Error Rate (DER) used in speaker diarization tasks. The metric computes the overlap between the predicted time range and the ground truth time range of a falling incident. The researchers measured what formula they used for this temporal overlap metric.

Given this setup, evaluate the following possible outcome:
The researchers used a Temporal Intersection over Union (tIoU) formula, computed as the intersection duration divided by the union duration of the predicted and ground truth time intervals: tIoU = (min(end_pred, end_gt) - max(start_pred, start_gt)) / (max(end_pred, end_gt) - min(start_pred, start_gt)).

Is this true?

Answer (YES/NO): YES